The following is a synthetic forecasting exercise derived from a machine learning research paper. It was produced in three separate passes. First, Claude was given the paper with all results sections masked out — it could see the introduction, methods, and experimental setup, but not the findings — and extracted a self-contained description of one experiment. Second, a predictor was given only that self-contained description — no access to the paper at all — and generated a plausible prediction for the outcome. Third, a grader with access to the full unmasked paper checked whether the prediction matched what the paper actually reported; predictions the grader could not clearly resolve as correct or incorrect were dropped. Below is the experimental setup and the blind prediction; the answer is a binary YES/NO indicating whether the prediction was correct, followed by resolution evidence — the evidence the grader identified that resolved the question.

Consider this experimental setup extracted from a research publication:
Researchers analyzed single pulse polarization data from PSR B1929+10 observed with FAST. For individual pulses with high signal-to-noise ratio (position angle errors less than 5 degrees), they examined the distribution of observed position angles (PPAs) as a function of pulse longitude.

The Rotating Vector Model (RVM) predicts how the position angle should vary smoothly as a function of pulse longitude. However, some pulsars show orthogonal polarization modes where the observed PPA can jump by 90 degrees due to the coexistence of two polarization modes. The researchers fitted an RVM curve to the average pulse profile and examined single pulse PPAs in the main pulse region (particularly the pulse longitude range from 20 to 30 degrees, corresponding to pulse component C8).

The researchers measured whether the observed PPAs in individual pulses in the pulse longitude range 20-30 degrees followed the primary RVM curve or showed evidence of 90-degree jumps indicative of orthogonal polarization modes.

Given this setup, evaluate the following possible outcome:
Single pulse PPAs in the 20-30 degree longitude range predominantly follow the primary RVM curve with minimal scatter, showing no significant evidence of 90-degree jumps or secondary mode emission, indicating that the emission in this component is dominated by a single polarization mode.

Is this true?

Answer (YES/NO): NO